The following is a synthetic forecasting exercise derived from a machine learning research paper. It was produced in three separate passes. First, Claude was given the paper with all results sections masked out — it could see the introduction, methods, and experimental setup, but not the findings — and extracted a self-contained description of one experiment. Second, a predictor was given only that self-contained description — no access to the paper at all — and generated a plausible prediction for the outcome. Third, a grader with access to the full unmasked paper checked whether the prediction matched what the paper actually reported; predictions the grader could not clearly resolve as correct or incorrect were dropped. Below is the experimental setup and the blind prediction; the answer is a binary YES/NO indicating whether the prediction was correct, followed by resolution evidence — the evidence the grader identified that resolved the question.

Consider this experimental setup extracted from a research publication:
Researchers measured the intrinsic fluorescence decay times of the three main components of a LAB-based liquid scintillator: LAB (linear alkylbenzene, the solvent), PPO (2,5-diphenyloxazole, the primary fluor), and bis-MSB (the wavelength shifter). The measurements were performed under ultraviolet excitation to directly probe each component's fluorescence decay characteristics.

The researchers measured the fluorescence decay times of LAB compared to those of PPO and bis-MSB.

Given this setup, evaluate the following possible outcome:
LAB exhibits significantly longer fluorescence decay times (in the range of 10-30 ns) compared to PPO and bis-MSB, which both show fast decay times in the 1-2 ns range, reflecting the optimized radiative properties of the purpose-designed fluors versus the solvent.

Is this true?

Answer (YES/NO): NO